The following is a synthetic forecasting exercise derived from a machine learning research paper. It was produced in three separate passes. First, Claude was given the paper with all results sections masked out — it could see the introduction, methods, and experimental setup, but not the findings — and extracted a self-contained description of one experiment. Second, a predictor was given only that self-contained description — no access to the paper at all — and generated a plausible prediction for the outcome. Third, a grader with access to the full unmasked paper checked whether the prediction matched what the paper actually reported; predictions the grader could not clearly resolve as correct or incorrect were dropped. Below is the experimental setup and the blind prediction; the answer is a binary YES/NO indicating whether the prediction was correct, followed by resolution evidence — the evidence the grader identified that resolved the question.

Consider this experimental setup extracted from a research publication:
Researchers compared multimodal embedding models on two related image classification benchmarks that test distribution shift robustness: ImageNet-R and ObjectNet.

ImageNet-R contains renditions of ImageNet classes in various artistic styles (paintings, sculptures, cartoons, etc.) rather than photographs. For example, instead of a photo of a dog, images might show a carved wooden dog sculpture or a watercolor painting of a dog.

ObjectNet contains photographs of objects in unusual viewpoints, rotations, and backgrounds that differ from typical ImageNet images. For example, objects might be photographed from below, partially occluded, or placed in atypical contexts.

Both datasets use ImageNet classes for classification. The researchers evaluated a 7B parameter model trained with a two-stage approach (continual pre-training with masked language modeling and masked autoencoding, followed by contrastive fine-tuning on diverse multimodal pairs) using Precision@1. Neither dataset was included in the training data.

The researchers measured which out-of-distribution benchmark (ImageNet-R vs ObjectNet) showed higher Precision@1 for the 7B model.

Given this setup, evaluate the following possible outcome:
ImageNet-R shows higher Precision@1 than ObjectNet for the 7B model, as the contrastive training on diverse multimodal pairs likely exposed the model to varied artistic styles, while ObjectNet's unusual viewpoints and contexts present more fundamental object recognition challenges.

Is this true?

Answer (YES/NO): YES